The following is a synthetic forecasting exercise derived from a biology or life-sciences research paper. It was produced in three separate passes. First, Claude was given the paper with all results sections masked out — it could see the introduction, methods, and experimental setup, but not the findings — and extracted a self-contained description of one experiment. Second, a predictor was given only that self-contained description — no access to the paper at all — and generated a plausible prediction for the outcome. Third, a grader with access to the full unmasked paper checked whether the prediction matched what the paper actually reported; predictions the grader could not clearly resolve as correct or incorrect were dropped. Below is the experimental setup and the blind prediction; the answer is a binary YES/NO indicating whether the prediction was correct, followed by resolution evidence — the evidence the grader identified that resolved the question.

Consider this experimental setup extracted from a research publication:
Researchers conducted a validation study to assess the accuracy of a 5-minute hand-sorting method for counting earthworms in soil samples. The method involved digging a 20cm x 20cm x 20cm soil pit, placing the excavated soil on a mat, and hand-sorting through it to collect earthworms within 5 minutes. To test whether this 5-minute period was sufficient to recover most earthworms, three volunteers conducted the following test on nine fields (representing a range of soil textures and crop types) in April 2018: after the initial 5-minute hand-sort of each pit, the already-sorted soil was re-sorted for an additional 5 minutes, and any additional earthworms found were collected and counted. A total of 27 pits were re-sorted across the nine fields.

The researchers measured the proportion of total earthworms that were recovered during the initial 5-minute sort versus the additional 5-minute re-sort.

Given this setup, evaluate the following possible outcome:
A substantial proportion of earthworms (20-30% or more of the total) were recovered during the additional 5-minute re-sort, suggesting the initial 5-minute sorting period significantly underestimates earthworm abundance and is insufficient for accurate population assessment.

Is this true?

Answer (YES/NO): NO